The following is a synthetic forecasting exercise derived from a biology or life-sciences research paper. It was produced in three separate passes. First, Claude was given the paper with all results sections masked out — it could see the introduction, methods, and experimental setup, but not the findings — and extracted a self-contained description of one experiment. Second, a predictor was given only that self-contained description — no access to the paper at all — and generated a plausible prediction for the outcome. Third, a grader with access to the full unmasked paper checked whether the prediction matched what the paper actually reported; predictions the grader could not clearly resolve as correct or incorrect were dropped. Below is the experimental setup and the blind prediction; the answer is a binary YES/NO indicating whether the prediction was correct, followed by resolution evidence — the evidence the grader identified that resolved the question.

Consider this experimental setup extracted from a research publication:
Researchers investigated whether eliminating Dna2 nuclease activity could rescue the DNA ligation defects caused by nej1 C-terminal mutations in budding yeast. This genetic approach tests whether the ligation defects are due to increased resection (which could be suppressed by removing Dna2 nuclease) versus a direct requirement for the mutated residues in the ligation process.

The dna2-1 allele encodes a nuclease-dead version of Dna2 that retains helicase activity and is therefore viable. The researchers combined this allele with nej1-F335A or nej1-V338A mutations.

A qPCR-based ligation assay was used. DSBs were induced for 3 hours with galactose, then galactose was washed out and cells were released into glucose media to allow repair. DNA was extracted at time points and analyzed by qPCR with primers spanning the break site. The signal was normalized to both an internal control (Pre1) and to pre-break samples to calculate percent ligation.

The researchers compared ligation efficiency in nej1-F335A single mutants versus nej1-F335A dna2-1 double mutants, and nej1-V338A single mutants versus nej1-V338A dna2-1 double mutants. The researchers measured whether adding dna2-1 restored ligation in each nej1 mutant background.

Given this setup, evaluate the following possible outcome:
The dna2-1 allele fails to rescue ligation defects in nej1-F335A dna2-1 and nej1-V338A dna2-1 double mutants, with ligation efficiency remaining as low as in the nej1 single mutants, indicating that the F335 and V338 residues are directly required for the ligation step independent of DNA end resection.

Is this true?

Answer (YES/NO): NO